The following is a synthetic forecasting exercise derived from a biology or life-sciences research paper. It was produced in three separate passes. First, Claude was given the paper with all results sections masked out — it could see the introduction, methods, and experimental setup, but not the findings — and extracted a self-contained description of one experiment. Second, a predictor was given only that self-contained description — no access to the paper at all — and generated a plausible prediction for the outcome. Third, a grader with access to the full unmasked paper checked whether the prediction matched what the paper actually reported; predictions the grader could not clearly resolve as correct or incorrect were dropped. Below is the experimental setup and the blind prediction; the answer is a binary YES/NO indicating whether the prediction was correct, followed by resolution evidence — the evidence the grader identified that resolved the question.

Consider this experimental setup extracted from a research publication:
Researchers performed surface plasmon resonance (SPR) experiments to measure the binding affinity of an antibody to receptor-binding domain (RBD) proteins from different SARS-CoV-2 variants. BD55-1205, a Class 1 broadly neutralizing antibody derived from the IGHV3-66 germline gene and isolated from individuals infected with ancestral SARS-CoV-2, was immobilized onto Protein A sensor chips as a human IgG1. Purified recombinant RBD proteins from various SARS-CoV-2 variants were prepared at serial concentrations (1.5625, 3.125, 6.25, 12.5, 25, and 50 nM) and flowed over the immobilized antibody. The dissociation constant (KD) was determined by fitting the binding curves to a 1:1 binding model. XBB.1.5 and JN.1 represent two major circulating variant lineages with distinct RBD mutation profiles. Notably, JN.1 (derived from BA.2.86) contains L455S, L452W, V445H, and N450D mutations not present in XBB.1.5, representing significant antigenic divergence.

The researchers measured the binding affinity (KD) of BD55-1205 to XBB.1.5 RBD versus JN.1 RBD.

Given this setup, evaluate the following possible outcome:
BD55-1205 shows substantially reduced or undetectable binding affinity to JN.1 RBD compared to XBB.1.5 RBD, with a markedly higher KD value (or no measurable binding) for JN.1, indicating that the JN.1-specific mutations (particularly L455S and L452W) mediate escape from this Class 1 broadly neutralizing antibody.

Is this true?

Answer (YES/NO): NO